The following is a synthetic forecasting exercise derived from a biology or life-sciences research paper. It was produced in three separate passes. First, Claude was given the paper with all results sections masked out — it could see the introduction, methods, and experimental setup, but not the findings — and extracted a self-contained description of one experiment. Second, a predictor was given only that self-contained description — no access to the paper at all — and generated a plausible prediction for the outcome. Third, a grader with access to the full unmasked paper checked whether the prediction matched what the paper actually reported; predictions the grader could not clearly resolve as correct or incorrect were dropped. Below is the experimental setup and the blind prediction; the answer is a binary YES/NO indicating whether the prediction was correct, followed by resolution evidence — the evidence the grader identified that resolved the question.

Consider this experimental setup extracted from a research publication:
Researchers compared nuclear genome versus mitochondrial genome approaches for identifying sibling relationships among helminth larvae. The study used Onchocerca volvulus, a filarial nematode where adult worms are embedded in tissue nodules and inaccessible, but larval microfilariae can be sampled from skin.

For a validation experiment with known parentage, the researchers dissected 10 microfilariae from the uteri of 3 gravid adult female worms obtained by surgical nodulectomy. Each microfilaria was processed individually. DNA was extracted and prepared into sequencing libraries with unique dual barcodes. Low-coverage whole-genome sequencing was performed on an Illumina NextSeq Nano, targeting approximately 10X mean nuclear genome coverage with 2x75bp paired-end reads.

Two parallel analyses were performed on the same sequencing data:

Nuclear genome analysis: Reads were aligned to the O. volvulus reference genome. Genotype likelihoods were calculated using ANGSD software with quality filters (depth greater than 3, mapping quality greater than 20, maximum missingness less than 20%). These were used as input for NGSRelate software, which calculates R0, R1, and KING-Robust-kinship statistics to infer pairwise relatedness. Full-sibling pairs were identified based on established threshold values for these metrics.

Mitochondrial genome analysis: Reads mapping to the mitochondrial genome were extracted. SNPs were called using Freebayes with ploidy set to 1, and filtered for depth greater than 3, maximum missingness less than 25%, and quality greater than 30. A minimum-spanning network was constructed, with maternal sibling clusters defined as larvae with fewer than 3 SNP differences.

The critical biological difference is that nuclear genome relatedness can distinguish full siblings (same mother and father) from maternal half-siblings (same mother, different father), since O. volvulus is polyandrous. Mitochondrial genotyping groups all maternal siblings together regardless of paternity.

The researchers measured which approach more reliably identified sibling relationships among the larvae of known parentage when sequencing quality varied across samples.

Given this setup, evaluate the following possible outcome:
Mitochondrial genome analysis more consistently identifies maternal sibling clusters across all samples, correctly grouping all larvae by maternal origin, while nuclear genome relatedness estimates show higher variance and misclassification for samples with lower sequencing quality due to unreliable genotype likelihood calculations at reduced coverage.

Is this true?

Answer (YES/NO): YES